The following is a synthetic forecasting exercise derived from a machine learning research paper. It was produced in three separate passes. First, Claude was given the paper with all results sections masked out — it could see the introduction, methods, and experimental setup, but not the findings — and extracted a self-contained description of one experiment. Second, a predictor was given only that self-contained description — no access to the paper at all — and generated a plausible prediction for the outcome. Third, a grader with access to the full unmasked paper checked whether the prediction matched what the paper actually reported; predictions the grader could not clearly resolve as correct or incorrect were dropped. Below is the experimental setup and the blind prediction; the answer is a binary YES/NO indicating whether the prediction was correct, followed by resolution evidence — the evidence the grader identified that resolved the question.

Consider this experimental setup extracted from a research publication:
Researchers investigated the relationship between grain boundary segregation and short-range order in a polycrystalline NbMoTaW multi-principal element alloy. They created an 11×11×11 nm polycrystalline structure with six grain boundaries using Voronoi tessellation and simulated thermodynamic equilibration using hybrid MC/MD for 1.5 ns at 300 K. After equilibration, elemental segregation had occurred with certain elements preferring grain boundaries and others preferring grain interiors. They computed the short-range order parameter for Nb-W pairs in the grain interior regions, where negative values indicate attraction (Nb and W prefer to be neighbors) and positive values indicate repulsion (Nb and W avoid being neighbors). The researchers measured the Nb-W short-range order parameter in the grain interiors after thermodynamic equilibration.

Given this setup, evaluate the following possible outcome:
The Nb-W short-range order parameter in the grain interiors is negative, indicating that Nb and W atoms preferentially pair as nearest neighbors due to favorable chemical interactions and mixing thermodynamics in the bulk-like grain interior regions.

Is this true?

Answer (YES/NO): NO